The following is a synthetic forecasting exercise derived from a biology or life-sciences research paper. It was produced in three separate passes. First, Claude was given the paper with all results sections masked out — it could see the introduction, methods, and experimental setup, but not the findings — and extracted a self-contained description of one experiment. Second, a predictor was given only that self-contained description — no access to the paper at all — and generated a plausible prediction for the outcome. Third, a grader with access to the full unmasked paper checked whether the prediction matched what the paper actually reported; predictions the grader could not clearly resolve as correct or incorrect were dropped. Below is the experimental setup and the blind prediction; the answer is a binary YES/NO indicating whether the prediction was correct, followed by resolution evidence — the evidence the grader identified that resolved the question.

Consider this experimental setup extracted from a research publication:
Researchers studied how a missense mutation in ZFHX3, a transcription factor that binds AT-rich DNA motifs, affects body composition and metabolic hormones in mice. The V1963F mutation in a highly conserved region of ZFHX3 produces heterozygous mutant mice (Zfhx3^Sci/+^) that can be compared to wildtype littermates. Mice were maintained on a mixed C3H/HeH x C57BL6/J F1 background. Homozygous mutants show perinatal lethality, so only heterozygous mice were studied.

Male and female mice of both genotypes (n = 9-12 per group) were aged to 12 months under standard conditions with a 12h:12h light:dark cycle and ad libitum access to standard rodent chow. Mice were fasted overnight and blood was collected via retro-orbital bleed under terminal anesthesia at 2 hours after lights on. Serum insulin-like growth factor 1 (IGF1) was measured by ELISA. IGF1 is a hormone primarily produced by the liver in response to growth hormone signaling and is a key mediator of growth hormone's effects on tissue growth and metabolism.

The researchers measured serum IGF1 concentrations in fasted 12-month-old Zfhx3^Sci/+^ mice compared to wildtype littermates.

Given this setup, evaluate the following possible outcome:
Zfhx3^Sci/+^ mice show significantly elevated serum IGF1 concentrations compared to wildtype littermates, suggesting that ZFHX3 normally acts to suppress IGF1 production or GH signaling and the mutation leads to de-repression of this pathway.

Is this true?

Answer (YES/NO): NO